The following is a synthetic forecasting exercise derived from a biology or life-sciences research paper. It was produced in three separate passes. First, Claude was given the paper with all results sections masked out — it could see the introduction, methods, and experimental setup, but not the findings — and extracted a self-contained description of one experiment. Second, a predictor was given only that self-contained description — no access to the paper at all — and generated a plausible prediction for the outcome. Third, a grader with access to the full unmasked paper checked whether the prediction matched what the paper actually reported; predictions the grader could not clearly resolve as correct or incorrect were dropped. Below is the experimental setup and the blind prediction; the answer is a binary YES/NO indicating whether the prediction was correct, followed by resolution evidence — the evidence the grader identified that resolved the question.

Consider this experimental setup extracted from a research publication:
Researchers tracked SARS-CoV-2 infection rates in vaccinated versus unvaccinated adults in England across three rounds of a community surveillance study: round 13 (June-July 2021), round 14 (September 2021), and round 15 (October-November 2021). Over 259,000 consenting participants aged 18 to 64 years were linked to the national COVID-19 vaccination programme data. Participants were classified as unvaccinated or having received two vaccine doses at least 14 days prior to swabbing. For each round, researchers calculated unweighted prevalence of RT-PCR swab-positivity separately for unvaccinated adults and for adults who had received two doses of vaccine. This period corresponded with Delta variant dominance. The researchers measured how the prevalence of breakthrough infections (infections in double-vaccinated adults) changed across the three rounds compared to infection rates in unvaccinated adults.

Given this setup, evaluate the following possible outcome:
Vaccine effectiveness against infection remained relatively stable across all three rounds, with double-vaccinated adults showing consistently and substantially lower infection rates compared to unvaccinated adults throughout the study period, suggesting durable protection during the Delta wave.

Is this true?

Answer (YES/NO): NO